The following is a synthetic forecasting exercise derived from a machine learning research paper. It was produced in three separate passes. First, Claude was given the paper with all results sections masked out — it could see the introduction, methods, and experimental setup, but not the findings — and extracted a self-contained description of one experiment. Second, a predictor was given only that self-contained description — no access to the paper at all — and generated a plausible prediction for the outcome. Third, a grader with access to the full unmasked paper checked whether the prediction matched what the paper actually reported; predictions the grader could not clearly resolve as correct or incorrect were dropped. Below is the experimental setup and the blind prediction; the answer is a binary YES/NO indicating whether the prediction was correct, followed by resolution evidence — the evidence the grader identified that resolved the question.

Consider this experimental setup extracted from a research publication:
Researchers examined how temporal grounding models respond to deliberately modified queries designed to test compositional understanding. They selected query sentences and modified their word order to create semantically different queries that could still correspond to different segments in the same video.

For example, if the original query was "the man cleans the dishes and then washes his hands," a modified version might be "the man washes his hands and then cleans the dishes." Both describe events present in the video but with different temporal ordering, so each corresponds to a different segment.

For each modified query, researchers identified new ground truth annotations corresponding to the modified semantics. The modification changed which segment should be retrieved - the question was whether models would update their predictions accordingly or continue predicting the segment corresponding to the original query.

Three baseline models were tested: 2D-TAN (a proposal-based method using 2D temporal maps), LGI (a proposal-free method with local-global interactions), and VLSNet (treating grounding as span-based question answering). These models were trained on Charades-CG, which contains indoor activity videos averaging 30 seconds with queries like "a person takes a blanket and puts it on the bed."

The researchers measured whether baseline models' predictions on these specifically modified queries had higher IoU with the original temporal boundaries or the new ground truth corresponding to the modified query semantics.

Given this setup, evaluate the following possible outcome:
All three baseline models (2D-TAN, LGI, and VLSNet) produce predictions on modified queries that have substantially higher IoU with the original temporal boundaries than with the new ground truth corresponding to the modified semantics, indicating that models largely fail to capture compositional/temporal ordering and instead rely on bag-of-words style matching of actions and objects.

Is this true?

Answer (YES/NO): YES